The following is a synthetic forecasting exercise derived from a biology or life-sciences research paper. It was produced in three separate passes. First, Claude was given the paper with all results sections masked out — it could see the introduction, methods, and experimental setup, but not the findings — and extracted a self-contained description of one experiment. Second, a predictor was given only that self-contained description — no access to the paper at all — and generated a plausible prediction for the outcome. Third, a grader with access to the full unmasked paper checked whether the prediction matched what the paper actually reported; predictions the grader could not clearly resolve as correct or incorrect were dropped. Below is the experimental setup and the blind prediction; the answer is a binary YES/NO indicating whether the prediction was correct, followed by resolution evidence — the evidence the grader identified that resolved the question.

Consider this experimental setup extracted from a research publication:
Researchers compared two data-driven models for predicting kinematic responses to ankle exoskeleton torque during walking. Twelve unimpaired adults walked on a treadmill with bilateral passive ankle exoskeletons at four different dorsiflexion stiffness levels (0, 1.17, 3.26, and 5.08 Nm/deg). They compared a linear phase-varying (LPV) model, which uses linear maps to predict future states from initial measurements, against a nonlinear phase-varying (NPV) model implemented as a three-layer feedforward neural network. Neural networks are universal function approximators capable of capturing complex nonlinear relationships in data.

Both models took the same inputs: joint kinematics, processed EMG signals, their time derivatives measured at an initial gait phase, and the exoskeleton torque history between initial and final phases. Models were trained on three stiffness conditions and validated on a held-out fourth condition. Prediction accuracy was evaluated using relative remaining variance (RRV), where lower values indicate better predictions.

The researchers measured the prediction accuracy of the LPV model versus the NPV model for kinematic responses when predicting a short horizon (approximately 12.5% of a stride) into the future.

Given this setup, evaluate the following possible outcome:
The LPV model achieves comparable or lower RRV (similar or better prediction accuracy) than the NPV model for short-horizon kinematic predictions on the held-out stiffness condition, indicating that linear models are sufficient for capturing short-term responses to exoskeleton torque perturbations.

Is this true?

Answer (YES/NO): YES